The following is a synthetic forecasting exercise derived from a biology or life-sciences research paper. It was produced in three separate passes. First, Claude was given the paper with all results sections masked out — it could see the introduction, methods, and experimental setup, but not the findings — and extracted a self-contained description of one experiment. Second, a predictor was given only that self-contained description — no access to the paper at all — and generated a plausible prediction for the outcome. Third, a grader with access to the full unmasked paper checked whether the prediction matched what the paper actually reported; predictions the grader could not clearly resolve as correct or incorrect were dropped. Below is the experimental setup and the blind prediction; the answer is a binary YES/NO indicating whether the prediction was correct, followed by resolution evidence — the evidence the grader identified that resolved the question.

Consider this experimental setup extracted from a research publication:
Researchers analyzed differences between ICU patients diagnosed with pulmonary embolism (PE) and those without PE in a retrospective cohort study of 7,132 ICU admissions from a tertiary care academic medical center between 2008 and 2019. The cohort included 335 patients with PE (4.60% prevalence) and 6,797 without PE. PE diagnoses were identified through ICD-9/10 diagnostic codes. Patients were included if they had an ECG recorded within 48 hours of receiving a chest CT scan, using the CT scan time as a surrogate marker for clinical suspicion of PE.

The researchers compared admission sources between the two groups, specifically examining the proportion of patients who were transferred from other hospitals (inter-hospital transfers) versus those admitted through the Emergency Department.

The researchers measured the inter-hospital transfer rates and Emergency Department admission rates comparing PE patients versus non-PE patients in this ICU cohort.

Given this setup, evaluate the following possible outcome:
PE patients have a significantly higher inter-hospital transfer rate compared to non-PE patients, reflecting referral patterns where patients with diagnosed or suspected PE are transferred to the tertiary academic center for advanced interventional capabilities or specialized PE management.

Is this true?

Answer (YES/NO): YES